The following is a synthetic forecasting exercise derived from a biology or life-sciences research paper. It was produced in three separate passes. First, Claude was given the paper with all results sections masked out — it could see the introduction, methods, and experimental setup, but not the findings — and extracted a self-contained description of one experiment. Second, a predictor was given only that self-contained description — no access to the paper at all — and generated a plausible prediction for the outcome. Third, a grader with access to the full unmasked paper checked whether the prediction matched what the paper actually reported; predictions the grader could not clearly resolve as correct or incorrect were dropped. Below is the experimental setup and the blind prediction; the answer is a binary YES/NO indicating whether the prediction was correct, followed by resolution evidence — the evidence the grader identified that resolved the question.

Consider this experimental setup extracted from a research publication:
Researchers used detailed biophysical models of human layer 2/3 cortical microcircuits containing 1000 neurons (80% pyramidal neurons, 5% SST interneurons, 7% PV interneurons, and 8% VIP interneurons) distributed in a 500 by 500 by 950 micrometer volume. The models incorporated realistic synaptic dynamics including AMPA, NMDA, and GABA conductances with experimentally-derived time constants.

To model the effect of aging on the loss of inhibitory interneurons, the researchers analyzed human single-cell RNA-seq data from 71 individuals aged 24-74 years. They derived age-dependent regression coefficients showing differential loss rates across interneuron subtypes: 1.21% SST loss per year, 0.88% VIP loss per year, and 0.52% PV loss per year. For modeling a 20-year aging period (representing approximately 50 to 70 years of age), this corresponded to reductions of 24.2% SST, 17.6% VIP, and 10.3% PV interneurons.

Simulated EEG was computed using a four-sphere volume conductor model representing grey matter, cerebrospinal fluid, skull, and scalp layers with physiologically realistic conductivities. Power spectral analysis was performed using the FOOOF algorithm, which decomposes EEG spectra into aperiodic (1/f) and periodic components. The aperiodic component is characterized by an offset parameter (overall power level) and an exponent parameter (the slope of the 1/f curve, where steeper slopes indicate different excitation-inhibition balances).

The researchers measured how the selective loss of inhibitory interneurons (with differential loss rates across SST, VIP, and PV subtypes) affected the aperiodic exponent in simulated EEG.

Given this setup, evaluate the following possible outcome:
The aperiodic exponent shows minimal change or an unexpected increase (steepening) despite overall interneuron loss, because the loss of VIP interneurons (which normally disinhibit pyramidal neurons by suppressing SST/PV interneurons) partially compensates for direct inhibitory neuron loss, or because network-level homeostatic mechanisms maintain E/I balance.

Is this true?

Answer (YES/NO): NO